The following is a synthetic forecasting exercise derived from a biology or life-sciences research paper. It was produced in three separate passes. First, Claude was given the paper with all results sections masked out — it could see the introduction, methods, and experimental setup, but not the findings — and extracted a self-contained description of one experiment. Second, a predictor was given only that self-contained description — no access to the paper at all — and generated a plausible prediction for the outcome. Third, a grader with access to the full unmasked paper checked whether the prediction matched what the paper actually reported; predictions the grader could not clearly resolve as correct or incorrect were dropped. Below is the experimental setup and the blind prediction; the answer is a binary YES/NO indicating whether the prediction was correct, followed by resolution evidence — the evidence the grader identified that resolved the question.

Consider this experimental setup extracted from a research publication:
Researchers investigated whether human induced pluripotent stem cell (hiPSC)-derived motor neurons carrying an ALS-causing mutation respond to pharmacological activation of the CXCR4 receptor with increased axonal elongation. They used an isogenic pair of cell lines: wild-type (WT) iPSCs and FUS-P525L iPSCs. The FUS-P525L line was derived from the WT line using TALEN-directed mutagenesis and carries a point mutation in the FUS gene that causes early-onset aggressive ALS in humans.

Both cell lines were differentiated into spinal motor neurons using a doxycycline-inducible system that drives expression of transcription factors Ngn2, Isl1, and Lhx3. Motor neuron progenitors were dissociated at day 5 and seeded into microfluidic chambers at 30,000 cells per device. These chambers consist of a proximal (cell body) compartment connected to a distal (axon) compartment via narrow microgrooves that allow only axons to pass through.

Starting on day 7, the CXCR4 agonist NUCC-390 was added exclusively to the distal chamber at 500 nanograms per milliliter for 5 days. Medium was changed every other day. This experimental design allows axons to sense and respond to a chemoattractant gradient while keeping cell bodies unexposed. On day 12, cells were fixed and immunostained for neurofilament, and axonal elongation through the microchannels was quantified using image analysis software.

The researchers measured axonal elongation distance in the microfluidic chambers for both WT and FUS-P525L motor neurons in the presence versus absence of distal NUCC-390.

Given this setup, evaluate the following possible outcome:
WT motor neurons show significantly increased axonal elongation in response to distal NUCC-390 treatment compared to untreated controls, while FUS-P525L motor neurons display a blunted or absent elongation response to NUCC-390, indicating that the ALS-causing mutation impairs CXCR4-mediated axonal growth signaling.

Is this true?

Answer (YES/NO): NO